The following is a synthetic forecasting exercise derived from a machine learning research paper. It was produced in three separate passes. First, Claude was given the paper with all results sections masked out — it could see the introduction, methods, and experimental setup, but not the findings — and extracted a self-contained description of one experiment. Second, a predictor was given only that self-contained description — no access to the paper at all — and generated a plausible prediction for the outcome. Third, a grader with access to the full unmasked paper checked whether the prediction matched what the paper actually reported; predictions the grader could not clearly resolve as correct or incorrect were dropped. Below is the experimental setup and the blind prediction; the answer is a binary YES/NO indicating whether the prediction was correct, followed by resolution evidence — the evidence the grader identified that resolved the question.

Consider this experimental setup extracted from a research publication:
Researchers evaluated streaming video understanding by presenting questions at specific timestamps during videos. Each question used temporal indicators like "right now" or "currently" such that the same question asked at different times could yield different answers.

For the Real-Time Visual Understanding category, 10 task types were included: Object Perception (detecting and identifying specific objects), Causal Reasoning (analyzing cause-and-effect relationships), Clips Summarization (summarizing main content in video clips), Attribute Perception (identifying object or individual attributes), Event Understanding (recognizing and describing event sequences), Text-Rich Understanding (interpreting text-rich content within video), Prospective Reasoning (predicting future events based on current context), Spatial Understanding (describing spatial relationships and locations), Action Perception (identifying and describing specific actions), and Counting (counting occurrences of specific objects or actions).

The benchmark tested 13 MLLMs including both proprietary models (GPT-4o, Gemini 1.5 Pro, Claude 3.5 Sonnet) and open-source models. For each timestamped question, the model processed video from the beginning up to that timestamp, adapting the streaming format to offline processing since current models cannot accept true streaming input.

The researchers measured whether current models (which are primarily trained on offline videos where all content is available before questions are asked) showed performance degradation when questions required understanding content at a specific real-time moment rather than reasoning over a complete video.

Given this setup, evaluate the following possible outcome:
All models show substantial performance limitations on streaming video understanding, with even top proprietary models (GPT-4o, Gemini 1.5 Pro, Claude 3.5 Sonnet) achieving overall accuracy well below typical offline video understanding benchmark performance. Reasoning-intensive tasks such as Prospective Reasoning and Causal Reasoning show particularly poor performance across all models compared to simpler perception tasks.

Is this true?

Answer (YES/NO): NO